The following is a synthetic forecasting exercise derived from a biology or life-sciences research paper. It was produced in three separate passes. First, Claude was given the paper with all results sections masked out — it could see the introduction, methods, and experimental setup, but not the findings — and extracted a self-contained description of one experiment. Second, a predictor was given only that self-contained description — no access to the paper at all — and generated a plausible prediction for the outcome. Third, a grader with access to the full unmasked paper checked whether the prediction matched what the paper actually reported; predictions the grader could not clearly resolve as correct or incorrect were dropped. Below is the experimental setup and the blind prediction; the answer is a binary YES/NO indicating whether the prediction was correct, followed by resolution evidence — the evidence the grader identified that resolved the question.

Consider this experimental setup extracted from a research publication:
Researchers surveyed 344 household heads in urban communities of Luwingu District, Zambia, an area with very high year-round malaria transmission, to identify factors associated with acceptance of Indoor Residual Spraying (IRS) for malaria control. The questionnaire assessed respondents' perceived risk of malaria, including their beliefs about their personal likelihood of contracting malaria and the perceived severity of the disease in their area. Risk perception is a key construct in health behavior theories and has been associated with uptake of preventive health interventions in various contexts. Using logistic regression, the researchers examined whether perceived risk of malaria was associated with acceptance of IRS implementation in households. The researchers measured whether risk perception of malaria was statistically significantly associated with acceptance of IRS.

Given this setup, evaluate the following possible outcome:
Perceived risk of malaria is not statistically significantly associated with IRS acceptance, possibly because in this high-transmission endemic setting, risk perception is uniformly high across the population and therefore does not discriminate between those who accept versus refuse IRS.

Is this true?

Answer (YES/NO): YES